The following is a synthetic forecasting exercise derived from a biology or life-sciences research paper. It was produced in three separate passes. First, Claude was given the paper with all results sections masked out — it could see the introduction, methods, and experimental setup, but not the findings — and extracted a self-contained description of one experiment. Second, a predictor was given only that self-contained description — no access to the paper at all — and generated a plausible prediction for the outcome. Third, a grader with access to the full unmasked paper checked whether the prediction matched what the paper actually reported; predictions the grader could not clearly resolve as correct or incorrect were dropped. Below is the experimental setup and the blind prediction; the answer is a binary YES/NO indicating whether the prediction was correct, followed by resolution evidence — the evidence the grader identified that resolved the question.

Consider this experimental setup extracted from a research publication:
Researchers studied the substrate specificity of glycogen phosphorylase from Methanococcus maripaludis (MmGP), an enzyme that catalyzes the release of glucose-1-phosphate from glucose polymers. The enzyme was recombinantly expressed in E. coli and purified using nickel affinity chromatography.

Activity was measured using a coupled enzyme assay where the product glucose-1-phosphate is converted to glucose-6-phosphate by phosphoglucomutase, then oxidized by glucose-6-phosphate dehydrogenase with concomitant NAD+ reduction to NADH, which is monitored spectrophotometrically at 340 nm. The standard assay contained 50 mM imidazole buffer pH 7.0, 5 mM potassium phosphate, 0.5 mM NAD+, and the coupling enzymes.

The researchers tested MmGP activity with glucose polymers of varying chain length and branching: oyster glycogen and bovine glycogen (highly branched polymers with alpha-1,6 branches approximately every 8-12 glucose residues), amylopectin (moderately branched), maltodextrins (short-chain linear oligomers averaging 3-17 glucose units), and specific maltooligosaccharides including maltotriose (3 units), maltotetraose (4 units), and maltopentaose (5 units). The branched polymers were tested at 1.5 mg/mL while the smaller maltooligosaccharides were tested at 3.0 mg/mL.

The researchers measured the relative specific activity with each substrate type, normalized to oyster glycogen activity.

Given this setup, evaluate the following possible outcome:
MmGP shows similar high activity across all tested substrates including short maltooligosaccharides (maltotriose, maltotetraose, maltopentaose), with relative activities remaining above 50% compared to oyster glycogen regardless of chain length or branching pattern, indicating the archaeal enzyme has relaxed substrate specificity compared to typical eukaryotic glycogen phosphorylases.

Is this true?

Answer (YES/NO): NO